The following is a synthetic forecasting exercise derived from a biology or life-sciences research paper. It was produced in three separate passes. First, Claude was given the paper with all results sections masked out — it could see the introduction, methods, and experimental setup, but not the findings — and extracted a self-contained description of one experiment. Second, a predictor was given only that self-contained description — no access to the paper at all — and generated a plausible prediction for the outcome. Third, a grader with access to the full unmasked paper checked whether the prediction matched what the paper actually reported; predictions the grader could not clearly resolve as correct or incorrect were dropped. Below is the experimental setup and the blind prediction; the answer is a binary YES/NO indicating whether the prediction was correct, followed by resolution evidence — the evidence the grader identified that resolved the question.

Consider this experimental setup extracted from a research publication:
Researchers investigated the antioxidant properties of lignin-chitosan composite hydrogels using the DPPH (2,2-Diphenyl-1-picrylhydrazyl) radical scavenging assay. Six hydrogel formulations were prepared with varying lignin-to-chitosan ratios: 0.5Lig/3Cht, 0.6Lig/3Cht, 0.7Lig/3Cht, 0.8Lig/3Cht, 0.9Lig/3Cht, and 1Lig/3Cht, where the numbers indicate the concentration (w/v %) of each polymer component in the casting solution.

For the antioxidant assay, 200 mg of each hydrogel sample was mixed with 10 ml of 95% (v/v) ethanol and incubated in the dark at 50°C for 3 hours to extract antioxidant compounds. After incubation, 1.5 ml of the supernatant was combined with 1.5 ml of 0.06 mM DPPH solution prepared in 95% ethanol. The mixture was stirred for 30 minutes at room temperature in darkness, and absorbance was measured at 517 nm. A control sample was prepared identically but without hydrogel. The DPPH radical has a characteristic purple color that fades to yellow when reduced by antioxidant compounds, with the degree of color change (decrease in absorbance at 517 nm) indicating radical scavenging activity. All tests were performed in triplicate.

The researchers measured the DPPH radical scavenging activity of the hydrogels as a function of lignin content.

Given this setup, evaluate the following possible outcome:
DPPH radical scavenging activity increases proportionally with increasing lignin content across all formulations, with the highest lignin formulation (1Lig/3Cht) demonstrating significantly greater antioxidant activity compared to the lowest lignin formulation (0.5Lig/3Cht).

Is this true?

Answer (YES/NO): NO